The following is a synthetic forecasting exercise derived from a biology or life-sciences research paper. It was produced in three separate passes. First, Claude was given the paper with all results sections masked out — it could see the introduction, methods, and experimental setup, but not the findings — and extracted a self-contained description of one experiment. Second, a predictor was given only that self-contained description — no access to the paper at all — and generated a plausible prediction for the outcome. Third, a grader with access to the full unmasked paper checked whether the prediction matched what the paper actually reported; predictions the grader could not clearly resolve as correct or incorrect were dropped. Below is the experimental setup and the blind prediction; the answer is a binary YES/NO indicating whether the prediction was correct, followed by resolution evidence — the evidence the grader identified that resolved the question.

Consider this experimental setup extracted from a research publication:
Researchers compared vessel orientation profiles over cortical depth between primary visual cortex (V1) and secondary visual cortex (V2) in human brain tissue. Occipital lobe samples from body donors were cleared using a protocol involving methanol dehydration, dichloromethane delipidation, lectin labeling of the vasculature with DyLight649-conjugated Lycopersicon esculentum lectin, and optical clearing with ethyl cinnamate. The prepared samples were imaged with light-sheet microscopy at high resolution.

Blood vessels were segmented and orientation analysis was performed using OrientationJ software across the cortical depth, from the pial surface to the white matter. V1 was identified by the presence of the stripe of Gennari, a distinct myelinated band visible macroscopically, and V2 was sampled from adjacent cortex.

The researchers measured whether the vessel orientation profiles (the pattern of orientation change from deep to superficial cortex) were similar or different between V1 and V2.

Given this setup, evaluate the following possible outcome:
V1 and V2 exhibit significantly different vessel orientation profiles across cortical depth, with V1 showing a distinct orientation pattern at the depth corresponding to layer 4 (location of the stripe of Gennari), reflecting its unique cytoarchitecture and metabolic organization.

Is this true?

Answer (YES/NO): NO